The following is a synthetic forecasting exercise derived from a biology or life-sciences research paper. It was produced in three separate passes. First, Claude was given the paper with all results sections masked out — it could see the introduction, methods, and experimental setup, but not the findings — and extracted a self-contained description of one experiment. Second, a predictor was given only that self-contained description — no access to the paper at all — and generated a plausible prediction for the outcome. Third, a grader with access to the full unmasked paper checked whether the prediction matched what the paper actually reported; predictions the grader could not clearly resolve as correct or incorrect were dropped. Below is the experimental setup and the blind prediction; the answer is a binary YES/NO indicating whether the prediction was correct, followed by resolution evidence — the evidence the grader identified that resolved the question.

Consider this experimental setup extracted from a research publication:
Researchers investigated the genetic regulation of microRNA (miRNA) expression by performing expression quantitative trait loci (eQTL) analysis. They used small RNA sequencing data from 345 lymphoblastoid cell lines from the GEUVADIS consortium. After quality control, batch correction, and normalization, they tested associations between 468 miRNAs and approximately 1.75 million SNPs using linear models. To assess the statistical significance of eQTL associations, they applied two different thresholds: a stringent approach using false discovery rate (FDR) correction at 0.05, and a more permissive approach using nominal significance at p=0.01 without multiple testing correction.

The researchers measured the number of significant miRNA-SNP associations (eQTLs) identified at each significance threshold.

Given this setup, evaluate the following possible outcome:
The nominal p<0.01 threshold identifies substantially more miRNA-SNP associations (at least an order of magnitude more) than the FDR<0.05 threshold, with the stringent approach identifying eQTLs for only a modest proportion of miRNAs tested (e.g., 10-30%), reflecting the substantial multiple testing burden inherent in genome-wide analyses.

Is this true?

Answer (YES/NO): NO